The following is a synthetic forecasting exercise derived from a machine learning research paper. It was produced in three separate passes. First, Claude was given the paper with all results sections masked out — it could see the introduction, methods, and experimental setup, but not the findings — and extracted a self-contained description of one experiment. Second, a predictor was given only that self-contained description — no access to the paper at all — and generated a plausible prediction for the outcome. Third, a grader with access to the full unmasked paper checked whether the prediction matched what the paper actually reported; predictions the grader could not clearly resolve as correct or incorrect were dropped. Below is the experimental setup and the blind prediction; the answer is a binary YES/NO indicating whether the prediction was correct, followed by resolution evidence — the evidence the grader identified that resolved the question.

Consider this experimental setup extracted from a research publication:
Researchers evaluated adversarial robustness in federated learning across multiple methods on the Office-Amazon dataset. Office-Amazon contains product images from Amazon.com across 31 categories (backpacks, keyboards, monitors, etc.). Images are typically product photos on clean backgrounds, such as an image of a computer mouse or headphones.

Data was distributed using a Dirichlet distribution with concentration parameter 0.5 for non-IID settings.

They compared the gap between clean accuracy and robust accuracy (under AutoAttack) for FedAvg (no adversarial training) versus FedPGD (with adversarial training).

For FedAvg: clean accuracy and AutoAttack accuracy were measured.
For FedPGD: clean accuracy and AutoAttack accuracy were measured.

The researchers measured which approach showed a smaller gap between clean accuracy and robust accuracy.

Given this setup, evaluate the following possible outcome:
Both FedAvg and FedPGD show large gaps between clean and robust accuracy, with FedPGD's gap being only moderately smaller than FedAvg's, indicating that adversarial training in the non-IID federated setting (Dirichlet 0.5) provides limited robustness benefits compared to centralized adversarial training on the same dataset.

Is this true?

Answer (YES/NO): NO